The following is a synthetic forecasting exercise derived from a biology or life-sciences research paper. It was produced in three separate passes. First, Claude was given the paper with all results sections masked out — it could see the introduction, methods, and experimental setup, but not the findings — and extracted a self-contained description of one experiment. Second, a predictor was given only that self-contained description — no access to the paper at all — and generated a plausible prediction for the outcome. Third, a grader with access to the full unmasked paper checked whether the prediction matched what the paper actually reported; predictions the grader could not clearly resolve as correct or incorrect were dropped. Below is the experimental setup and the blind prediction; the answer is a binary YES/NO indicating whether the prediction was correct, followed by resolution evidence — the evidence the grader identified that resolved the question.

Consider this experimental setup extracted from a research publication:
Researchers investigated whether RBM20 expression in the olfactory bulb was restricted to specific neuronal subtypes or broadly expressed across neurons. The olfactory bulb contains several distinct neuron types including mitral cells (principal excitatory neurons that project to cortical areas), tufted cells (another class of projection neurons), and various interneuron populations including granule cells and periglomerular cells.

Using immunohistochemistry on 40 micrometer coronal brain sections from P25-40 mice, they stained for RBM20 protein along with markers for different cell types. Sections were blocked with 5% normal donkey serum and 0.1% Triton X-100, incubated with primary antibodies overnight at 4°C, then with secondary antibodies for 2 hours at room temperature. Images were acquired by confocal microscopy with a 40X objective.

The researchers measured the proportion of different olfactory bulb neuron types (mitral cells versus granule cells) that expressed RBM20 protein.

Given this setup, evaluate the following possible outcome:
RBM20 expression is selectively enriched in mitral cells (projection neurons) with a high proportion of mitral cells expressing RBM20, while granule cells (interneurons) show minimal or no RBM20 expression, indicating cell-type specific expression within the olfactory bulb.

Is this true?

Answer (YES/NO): YES